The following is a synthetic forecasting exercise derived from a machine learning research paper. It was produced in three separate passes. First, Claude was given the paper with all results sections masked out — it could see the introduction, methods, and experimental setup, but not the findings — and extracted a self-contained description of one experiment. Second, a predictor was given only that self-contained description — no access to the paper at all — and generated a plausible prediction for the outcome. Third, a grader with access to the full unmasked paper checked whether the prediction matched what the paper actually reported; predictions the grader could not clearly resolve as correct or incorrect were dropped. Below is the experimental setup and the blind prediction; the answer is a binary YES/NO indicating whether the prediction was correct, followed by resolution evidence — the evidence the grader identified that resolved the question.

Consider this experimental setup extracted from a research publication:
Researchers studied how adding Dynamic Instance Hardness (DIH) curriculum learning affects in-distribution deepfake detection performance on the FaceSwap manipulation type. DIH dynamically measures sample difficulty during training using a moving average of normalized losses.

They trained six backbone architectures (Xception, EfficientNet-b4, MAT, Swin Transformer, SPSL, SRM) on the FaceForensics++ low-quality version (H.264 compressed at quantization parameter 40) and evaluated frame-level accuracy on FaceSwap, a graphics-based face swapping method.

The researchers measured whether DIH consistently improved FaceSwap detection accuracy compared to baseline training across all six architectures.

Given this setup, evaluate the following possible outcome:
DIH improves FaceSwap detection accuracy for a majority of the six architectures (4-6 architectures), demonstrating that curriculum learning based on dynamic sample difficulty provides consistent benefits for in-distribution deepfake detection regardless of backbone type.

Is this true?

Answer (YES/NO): YES